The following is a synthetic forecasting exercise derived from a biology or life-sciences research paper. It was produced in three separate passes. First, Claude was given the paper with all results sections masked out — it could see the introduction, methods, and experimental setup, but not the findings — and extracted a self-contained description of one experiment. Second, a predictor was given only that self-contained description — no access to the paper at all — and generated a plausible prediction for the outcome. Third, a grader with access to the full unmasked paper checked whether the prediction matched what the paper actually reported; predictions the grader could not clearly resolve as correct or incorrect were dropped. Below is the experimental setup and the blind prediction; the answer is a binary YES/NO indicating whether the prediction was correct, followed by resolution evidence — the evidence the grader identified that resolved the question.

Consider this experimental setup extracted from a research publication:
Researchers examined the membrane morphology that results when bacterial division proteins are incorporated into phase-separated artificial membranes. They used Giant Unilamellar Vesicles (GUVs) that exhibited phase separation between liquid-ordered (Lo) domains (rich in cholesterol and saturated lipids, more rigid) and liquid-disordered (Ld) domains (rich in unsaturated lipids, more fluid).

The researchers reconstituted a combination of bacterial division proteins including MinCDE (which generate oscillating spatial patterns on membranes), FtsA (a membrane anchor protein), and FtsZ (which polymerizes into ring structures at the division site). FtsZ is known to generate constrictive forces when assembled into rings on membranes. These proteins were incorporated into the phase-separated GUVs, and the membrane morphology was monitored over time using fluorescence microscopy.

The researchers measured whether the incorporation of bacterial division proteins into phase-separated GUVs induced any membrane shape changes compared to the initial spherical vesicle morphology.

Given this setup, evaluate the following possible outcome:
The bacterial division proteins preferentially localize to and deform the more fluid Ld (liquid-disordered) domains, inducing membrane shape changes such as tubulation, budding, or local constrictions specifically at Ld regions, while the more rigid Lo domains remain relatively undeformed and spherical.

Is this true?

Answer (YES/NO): NO